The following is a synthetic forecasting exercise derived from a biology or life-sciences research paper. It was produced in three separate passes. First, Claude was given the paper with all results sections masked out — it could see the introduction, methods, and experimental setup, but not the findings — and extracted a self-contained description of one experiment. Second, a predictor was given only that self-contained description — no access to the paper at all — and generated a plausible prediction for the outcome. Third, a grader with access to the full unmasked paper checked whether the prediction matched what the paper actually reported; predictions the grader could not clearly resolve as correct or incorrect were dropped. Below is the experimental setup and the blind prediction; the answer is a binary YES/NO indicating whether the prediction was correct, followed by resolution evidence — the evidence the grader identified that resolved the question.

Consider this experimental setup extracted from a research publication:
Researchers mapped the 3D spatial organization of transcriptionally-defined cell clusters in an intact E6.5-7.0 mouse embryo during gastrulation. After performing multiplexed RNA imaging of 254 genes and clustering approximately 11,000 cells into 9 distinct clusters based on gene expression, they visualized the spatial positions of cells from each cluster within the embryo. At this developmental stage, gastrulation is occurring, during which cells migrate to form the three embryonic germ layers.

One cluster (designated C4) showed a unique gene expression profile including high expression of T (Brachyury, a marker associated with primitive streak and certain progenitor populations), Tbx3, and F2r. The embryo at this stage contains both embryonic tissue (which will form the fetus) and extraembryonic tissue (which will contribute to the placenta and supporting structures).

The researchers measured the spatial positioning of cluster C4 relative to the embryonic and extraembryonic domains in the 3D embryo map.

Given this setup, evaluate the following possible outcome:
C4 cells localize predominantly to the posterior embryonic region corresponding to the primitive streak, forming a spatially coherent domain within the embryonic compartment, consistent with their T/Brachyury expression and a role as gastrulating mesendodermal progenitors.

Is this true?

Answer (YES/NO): NO